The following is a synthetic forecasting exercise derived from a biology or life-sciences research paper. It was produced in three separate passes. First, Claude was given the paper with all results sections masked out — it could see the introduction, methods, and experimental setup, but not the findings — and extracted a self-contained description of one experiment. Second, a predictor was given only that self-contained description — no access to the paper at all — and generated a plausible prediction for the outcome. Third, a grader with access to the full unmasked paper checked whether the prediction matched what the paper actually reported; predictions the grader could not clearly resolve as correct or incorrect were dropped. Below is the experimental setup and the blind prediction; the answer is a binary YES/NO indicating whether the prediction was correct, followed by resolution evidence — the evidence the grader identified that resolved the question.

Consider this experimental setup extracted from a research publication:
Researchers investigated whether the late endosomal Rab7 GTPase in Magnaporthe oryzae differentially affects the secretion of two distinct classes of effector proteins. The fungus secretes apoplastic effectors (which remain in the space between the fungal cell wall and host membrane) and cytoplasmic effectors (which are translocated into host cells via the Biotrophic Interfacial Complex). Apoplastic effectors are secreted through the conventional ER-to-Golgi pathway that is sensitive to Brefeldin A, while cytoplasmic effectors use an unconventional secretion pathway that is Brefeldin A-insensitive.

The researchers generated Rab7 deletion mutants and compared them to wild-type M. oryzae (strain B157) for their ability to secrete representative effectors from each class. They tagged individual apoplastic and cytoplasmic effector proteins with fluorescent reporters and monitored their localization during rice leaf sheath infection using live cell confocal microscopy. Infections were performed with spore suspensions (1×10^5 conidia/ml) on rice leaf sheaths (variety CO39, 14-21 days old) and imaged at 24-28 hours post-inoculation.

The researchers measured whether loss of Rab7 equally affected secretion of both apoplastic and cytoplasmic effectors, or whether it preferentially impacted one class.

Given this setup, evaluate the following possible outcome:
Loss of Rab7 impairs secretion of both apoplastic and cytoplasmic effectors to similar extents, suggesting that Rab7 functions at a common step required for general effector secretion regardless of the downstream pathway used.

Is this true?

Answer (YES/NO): NO